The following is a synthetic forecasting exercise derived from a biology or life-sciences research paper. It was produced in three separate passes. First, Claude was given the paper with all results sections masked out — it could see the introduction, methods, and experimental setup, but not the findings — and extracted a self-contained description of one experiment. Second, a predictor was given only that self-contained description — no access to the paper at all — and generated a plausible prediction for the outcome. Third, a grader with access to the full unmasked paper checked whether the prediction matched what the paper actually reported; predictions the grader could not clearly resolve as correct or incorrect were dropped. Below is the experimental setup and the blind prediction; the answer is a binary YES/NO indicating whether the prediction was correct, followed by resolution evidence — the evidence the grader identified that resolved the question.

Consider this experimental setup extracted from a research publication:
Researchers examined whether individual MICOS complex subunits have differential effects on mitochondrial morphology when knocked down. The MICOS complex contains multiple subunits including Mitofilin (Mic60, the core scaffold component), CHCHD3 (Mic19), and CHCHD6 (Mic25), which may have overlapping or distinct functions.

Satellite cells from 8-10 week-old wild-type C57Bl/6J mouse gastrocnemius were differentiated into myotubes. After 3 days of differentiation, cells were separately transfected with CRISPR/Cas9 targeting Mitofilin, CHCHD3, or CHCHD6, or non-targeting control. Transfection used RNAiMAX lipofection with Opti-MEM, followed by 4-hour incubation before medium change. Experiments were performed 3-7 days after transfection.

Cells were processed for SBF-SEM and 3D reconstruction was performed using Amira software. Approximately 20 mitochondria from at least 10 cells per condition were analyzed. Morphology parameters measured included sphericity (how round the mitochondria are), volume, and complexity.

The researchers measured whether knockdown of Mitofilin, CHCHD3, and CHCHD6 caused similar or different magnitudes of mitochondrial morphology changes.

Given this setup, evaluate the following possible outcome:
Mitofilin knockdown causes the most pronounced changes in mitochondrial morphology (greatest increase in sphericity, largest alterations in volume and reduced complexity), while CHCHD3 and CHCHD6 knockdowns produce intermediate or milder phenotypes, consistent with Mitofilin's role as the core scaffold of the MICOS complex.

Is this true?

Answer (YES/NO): NO